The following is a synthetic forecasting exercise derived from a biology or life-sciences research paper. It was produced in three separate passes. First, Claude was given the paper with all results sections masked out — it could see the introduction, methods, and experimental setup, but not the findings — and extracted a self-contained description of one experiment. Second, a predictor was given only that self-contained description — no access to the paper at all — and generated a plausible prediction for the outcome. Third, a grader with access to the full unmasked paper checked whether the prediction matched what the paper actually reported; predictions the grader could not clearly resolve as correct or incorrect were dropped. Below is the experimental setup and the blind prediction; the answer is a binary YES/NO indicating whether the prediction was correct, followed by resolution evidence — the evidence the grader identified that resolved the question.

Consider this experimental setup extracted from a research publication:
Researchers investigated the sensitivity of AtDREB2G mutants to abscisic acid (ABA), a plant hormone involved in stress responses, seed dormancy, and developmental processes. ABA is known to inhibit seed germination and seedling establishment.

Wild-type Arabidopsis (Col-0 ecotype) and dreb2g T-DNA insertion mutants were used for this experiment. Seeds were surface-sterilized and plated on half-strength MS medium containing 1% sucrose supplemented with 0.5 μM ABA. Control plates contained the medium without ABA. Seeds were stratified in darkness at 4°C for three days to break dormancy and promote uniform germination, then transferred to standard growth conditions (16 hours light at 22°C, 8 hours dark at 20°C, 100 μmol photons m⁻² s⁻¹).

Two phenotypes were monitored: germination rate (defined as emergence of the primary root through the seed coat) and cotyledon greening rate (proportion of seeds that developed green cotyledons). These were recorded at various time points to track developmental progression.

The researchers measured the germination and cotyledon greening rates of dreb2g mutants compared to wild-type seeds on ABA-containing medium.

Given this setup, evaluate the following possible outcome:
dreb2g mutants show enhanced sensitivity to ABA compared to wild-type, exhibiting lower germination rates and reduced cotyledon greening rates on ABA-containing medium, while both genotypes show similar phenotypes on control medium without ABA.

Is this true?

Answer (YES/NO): YES